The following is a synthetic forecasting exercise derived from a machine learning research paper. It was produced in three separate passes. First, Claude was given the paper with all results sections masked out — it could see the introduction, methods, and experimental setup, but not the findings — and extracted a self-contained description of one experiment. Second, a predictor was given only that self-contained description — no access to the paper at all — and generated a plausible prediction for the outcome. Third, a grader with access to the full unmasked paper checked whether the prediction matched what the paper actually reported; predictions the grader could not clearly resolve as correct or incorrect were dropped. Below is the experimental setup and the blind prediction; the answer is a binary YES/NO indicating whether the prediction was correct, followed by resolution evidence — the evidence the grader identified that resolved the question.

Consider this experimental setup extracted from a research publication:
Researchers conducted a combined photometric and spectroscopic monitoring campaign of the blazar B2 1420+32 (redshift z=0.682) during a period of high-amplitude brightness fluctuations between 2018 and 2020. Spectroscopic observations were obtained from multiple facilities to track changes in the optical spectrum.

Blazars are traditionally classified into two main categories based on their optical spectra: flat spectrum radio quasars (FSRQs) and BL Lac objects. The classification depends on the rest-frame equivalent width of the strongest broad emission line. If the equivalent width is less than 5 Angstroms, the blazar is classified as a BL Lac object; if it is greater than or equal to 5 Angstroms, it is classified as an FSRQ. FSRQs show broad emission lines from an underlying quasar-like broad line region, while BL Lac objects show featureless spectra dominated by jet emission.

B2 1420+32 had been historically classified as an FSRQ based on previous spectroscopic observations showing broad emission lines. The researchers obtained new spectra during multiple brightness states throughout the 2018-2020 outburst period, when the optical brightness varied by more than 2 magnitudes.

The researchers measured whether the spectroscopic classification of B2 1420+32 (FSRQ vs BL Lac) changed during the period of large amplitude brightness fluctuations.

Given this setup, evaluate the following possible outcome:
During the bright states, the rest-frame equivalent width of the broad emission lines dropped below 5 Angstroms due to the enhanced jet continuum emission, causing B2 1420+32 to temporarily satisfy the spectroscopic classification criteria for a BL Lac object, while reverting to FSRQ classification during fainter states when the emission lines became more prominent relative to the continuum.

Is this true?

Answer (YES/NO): YES